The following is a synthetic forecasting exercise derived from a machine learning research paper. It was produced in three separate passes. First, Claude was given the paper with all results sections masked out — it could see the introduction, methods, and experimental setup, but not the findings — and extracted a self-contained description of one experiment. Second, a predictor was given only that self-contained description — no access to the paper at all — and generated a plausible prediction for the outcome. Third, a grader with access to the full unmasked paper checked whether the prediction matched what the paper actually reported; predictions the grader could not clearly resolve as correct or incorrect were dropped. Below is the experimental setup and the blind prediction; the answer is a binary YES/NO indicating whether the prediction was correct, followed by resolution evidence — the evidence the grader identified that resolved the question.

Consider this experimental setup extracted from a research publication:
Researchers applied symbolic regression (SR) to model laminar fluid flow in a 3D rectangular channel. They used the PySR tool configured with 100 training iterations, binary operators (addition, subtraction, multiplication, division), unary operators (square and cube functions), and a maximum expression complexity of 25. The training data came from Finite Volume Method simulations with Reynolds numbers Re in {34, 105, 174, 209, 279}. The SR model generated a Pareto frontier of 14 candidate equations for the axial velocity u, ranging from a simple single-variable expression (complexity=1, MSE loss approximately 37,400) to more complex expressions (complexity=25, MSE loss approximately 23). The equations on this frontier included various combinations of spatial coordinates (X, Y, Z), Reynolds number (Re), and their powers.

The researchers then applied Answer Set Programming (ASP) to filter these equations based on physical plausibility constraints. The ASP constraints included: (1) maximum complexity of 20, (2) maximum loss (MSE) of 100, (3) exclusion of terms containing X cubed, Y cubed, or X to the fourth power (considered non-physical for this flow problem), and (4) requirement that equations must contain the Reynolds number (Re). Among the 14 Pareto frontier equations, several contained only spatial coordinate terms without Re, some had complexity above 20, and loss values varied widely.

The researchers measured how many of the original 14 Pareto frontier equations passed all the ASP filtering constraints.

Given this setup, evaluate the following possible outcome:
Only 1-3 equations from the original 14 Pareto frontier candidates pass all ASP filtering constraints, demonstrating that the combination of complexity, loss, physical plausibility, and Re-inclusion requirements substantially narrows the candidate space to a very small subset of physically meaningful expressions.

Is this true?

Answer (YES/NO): YES